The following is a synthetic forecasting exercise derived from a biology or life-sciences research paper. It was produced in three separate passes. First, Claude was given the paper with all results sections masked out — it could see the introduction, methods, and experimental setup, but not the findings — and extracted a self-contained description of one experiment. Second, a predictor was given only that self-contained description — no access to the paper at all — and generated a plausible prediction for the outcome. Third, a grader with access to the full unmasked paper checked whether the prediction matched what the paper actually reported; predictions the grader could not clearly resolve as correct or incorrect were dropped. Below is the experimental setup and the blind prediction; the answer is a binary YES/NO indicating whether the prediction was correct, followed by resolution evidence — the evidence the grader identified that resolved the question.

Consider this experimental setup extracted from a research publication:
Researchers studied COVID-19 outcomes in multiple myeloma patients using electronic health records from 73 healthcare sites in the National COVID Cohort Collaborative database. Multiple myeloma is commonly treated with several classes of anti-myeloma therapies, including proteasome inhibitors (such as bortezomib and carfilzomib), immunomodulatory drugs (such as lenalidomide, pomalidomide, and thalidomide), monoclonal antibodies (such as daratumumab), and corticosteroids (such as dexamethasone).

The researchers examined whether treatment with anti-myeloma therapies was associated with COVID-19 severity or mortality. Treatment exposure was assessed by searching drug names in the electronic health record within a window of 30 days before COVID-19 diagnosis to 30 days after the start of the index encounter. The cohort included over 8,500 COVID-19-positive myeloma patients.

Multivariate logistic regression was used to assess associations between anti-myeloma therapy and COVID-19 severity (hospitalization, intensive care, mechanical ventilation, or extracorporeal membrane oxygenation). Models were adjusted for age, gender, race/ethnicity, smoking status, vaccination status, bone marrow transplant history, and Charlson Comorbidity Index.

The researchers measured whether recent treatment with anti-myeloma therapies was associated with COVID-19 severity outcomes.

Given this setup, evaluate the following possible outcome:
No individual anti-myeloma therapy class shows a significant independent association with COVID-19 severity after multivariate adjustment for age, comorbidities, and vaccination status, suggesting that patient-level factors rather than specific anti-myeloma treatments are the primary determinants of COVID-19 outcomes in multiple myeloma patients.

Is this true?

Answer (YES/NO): NO